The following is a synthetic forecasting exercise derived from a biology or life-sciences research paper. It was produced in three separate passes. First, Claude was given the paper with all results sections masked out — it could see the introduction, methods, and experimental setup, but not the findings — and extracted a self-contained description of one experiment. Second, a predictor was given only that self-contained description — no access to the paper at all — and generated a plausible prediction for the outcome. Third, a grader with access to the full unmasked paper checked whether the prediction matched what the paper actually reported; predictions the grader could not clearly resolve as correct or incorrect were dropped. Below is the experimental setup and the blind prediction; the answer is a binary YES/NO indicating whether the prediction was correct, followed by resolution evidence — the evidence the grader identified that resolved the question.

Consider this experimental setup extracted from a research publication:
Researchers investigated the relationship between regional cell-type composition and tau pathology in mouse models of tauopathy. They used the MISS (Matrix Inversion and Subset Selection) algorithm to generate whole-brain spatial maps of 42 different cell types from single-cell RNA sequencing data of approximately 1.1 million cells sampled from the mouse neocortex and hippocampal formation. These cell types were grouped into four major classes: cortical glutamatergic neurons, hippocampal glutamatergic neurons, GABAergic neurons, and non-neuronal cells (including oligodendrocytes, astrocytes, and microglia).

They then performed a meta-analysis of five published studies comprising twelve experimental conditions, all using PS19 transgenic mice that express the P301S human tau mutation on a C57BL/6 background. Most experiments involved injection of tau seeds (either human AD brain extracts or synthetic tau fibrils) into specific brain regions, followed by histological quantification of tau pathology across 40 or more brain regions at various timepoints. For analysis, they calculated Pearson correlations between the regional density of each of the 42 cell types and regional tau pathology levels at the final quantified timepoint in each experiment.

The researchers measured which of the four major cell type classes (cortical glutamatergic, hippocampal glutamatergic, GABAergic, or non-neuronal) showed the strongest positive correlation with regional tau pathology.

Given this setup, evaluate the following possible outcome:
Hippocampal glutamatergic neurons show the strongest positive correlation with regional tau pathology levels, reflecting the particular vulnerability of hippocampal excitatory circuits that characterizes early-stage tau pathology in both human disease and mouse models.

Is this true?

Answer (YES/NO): YES